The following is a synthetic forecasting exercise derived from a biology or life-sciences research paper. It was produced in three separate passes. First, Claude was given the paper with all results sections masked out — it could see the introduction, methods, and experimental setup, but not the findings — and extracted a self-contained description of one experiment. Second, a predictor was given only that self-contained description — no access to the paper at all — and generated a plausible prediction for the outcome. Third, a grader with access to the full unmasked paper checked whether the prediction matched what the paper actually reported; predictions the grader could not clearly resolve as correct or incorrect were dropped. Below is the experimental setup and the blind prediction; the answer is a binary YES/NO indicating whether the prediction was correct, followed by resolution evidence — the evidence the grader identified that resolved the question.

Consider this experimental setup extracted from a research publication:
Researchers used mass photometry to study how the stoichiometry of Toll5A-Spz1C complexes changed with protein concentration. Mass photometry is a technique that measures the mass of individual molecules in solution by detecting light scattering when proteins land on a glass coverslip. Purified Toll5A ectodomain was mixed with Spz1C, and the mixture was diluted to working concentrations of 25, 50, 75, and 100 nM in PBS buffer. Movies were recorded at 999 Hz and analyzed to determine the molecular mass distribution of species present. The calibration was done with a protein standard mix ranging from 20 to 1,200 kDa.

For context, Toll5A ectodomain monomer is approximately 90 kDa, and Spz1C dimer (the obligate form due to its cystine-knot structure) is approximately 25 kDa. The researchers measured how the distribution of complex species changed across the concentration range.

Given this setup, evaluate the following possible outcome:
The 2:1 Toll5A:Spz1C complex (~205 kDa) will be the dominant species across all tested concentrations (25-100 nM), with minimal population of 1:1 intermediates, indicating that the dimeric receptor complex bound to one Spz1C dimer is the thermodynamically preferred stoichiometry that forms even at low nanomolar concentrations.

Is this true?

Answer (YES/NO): NO